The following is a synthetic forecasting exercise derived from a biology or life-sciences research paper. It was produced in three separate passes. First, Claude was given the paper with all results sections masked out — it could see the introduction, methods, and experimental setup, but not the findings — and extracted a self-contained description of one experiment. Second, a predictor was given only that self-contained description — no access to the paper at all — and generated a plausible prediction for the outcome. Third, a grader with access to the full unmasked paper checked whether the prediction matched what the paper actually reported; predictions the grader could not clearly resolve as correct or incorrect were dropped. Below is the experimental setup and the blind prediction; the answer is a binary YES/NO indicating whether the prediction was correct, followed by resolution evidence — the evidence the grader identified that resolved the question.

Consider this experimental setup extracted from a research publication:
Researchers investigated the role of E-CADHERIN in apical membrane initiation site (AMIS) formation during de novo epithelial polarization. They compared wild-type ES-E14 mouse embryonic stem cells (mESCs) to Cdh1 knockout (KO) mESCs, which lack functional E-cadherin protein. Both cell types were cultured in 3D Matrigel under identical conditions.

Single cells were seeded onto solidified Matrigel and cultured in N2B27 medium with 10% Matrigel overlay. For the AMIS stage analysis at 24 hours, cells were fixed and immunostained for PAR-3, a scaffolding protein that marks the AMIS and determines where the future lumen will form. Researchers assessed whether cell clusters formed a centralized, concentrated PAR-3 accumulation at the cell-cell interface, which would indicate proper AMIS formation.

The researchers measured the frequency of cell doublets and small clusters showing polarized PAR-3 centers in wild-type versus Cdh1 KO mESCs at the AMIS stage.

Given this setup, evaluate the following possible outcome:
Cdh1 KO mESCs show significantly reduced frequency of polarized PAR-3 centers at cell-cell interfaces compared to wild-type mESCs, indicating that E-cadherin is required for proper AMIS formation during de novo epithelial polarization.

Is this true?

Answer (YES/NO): YES